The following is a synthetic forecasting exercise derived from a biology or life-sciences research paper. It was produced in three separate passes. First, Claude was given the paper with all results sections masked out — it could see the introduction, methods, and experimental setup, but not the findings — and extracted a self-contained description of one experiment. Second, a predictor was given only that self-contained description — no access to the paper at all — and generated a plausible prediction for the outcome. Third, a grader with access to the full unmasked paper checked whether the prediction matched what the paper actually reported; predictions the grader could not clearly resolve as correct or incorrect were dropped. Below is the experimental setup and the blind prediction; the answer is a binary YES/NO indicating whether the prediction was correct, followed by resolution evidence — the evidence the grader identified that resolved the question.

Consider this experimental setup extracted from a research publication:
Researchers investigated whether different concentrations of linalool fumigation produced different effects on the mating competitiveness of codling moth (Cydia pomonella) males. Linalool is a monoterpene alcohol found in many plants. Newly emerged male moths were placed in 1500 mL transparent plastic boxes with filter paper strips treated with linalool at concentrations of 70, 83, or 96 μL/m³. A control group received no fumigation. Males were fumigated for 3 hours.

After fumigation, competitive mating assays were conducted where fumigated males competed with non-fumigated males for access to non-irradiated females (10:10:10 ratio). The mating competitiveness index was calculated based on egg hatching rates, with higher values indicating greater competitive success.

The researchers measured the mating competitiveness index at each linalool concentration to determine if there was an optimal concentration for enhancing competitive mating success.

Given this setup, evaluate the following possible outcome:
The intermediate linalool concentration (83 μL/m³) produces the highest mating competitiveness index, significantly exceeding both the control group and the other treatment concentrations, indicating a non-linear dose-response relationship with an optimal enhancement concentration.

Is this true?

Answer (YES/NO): NO